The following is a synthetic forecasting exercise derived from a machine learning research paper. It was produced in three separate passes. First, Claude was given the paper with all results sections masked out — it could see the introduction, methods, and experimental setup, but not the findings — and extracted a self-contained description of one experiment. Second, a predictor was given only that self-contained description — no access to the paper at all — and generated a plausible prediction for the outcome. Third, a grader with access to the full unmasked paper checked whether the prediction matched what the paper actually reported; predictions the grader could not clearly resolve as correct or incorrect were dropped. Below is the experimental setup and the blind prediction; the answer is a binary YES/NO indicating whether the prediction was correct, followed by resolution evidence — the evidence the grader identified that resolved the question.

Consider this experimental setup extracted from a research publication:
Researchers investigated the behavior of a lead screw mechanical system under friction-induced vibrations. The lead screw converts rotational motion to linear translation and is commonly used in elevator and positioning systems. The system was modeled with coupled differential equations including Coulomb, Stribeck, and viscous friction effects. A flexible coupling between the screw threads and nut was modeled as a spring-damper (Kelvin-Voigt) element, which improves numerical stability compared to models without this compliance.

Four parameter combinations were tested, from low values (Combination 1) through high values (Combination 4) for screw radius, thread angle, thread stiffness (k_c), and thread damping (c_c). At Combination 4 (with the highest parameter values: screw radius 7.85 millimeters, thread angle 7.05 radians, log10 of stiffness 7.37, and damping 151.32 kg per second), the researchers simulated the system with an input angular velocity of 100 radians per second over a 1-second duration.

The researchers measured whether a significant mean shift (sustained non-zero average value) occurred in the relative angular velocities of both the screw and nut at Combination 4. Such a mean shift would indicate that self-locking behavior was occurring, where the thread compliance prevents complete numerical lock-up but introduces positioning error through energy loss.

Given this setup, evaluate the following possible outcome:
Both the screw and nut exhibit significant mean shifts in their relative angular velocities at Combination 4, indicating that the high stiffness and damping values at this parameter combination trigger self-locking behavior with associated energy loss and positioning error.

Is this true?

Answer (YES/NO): YES